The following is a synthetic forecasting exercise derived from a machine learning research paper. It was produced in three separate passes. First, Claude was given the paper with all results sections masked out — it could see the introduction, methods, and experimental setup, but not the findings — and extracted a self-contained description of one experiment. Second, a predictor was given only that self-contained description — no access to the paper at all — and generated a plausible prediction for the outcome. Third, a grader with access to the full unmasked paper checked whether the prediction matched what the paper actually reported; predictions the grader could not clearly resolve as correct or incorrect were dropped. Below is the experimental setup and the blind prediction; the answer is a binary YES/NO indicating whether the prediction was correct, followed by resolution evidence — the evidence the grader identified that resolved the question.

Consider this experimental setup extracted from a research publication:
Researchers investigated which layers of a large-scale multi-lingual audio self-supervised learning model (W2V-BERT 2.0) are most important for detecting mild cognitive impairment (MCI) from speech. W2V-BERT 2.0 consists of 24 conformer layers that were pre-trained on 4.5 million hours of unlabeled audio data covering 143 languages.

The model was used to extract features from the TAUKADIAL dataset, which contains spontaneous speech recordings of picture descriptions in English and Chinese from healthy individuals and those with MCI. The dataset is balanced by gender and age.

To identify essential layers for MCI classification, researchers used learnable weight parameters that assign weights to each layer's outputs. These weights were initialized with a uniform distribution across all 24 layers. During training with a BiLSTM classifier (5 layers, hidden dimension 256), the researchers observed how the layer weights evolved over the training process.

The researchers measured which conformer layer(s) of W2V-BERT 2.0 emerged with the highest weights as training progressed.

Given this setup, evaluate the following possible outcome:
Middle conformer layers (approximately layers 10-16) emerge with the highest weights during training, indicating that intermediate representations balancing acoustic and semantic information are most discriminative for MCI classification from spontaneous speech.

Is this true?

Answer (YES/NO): NO